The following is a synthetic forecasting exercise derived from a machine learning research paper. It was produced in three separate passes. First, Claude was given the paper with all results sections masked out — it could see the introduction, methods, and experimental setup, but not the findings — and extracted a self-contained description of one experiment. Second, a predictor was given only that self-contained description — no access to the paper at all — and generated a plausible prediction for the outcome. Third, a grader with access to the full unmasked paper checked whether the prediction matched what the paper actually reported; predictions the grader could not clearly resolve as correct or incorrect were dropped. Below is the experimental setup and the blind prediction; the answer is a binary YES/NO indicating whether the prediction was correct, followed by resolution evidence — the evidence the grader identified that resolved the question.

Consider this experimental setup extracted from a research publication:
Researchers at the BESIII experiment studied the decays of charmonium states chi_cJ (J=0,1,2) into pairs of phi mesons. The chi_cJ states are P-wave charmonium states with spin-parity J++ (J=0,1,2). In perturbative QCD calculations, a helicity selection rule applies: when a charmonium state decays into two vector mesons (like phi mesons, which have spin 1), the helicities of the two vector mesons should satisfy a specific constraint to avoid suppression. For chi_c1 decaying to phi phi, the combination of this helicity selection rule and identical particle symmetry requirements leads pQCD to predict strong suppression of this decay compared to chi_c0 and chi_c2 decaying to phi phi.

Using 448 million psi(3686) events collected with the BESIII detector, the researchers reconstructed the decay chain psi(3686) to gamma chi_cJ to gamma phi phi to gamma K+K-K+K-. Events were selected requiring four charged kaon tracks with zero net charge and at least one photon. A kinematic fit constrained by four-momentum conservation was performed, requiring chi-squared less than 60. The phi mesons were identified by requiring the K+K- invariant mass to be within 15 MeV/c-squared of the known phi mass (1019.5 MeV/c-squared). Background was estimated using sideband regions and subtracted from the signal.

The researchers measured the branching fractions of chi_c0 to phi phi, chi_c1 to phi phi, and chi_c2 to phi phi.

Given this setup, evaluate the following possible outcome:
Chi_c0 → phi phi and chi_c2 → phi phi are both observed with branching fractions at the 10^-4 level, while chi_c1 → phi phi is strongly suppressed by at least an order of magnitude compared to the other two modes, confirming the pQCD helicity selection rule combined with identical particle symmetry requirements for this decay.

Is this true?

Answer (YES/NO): NO